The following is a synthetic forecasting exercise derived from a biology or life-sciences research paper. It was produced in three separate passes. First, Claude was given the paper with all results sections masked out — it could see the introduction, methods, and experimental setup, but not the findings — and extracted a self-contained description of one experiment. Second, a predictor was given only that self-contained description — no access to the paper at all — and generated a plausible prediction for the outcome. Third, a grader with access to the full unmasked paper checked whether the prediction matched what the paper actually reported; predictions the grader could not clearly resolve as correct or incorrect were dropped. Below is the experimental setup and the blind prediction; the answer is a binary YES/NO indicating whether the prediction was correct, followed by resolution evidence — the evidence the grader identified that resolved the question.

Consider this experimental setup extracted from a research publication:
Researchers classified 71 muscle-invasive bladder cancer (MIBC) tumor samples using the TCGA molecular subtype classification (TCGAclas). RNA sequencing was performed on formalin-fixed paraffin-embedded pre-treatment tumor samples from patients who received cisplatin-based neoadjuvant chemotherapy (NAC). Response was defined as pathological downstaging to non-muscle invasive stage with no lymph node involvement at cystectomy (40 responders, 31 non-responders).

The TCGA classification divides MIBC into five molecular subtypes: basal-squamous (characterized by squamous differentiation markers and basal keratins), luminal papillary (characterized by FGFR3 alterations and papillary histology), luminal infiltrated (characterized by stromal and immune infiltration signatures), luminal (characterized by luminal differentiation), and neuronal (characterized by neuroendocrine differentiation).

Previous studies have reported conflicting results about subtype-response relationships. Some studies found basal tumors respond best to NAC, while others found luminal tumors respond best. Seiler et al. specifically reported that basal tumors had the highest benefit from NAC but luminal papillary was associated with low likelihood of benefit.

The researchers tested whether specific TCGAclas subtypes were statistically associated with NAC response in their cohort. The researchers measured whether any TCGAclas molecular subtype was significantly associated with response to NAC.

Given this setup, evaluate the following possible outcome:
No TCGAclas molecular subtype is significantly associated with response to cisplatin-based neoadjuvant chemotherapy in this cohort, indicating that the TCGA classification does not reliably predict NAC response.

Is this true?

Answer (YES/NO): YES